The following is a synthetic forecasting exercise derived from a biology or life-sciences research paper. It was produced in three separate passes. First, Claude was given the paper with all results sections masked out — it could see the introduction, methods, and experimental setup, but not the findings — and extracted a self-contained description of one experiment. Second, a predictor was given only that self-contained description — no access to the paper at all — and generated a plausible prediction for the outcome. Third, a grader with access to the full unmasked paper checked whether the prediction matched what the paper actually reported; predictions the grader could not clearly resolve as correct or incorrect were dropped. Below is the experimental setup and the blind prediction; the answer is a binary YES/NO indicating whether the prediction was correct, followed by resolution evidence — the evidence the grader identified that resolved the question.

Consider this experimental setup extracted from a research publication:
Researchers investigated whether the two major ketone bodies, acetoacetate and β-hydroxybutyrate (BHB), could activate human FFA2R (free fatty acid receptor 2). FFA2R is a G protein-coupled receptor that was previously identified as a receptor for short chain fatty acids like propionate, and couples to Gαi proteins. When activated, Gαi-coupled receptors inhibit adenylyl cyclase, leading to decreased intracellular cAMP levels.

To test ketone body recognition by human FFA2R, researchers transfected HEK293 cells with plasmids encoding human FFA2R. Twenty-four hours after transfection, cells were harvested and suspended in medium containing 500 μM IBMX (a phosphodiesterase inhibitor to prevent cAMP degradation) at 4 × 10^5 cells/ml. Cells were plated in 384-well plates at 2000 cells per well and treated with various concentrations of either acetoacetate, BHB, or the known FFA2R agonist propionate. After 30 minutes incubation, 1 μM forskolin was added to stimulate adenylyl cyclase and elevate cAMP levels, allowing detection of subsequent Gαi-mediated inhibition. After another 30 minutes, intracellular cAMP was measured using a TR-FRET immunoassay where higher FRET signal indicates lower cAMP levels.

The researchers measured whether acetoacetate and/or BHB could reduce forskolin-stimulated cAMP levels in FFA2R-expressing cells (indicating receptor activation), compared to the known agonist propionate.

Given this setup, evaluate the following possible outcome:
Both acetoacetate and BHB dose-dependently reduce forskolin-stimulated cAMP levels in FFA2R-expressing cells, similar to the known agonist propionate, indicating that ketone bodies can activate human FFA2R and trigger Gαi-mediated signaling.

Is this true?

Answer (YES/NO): NO